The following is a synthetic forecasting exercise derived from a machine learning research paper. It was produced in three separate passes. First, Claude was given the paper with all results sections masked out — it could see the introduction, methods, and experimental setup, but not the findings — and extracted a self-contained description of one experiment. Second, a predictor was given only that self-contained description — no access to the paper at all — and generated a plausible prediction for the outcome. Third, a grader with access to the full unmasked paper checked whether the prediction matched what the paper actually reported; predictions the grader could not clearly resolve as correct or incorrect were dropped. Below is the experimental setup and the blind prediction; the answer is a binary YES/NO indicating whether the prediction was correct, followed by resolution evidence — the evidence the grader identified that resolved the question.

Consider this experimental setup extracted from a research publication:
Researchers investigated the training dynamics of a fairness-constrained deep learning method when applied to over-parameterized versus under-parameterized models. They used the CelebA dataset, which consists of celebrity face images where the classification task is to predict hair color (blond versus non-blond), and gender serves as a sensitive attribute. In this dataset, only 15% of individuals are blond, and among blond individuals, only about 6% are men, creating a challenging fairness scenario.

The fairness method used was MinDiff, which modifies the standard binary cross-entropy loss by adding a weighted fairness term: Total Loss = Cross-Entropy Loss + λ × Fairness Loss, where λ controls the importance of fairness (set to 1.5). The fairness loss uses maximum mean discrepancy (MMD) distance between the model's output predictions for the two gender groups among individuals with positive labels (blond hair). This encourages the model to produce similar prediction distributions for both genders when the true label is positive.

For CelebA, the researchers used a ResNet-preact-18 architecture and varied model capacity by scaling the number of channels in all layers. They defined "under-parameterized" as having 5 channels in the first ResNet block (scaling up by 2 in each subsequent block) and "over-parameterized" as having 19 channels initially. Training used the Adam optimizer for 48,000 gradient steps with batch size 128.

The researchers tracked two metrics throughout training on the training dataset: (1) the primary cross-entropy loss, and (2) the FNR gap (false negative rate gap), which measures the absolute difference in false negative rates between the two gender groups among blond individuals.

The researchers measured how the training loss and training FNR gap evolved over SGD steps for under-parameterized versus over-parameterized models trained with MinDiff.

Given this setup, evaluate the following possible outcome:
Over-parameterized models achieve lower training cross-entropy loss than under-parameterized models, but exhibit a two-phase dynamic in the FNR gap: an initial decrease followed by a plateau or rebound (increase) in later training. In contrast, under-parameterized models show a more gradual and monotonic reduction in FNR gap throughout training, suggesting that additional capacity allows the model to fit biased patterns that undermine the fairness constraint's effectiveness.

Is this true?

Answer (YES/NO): NO